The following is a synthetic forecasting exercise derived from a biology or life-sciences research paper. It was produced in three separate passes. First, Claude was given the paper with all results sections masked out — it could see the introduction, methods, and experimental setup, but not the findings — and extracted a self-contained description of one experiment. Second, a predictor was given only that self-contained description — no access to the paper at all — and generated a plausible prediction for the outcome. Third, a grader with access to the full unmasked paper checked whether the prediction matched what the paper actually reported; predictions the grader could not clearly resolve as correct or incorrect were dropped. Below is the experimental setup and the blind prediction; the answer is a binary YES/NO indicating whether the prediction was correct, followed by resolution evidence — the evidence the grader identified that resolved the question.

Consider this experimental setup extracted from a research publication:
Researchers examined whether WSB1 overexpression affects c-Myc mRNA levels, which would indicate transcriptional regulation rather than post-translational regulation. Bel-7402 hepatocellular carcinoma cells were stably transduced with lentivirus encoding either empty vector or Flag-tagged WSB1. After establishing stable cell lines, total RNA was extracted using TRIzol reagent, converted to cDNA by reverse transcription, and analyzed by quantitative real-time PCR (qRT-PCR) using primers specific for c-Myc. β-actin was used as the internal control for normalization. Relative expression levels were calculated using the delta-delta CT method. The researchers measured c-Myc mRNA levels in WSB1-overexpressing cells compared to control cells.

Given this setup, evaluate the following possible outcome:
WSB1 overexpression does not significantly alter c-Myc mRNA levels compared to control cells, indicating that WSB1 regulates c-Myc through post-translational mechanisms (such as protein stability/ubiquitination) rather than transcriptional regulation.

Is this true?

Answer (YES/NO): NO